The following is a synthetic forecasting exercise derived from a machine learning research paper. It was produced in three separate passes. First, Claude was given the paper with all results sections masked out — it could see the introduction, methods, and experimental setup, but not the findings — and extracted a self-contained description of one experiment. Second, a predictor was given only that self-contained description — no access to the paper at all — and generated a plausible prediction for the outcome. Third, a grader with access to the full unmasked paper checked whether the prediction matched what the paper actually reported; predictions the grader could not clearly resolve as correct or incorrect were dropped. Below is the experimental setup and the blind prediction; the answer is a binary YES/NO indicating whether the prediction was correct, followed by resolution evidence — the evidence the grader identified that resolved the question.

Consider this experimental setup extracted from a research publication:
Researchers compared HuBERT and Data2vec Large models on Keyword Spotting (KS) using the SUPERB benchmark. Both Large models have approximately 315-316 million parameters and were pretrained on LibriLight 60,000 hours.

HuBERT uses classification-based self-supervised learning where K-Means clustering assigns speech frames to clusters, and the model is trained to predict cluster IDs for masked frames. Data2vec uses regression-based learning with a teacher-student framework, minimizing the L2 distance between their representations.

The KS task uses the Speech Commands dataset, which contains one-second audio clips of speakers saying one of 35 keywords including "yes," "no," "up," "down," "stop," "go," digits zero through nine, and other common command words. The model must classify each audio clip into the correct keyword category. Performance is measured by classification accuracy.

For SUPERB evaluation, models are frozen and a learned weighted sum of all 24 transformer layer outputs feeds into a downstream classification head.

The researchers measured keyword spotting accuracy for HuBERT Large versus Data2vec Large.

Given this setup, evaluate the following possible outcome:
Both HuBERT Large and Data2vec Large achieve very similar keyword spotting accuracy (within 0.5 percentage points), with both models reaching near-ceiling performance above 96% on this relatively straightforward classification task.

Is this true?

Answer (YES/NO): NO